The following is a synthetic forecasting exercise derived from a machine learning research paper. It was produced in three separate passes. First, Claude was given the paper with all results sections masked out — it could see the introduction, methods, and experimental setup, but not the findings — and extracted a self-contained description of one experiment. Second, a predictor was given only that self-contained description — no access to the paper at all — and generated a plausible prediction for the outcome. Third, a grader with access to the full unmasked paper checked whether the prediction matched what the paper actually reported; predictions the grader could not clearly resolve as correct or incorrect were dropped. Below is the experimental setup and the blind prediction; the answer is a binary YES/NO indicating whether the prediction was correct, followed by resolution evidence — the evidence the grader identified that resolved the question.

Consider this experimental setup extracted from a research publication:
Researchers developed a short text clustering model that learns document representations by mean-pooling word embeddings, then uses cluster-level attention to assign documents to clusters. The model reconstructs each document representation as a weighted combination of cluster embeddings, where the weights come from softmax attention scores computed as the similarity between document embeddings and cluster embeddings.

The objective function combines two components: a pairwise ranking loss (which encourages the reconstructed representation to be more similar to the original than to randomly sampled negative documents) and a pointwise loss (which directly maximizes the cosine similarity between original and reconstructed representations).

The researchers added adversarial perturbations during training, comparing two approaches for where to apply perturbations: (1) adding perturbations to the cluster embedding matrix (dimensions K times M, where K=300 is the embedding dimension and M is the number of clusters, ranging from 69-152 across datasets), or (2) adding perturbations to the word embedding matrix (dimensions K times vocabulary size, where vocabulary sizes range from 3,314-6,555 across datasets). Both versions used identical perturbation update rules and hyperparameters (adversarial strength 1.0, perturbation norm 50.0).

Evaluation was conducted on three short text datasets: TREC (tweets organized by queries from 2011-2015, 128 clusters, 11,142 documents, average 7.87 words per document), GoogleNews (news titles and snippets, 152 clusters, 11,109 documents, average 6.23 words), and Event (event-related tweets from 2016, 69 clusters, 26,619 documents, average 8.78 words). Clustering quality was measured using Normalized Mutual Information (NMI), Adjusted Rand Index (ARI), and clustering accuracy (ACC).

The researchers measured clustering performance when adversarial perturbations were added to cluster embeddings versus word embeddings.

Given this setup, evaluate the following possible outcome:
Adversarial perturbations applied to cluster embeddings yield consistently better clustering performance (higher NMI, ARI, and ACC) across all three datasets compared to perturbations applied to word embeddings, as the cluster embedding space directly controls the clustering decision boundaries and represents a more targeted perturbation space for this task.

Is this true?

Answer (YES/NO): YES